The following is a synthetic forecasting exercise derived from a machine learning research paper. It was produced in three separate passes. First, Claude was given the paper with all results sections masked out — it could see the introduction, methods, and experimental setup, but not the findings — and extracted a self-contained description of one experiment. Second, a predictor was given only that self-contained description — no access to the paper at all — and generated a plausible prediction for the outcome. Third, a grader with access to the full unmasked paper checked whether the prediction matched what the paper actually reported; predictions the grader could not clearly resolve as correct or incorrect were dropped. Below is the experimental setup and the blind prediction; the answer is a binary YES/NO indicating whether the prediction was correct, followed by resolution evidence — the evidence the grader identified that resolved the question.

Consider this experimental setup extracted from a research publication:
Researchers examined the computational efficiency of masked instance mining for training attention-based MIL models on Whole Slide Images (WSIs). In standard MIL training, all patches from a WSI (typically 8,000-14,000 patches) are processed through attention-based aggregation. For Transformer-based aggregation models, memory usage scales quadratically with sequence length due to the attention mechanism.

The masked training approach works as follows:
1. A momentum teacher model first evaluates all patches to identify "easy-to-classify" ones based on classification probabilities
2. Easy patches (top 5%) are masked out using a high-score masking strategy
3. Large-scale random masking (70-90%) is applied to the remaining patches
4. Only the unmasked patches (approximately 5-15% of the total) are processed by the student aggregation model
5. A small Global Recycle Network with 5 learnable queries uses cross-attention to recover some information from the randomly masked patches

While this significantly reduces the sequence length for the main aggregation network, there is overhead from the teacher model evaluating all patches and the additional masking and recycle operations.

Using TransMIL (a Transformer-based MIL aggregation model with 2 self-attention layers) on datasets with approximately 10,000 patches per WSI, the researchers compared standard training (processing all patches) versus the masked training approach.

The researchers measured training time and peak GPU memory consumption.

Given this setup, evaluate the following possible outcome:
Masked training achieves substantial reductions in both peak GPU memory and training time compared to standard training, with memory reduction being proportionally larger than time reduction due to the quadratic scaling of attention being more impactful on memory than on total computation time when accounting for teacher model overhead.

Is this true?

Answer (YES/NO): YES